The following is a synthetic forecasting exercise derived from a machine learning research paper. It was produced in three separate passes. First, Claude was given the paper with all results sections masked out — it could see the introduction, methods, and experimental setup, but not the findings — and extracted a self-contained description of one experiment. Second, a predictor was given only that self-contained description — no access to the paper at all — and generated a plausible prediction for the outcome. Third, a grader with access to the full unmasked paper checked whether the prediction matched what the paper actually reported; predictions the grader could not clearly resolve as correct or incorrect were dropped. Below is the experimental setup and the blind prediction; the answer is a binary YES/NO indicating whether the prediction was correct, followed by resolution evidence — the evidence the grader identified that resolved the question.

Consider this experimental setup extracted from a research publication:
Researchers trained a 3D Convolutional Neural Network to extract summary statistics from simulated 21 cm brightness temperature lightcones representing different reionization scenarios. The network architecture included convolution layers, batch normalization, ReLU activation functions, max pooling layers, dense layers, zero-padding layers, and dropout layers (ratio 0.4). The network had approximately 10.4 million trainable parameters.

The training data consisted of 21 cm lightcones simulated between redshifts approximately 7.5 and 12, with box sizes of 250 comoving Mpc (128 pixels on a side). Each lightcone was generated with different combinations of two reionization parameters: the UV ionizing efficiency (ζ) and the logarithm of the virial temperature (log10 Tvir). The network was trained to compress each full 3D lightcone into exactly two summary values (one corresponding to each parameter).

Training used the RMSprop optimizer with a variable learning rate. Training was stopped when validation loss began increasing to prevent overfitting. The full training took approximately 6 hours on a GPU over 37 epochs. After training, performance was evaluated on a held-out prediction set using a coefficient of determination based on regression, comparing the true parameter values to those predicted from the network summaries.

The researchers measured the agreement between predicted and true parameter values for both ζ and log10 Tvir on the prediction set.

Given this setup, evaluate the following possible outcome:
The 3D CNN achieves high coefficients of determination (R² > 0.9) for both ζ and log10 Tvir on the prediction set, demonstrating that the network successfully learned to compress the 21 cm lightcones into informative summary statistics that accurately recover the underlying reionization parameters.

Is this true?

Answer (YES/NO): YES